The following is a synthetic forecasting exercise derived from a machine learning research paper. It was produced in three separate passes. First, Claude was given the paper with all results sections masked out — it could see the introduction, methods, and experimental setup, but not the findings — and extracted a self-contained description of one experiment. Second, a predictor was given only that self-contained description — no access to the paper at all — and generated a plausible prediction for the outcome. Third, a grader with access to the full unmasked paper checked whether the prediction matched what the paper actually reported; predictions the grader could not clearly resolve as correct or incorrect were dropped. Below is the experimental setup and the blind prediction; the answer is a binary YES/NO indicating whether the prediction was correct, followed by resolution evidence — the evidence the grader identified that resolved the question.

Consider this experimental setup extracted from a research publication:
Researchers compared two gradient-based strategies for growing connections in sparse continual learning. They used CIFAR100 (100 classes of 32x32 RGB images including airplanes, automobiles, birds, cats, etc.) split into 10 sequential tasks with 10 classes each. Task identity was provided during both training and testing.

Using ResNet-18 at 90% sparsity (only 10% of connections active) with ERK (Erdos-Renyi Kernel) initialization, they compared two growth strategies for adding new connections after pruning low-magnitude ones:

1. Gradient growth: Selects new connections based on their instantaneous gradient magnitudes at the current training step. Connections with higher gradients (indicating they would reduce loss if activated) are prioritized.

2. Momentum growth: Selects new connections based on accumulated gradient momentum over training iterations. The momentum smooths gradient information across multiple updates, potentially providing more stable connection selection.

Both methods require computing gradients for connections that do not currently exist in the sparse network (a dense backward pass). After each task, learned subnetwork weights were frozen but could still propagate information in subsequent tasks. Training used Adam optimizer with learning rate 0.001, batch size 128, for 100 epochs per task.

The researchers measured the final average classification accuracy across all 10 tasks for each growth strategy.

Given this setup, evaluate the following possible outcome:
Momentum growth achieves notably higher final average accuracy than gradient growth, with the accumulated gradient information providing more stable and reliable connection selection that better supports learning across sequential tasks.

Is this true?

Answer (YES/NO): NO